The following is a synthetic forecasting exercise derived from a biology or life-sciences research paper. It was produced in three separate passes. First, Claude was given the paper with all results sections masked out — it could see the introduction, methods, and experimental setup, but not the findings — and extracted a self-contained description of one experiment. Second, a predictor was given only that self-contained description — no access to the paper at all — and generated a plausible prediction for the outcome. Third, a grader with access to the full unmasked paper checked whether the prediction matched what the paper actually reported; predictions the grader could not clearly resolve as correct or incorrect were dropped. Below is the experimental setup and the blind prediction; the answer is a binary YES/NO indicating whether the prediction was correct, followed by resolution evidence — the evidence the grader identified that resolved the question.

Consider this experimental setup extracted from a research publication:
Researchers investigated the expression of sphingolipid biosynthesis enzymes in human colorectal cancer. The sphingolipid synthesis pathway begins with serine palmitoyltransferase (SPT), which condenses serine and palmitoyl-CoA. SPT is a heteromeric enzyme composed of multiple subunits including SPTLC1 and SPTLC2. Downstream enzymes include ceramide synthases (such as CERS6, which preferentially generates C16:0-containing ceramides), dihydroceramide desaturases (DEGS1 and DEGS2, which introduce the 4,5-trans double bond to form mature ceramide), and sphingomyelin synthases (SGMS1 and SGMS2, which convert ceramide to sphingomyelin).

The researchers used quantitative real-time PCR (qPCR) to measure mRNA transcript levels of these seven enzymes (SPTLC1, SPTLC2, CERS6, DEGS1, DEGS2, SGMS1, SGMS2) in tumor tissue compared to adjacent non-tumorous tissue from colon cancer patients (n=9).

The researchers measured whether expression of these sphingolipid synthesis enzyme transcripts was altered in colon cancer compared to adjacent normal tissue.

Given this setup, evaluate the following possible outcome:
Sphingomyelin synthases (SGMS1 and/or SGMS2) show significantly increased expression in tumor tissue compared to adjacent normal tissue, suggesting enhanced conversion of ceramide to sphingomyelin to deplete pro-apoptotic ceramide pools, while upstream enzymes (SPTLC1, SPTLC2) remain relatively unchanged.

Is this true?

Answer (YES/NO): NO